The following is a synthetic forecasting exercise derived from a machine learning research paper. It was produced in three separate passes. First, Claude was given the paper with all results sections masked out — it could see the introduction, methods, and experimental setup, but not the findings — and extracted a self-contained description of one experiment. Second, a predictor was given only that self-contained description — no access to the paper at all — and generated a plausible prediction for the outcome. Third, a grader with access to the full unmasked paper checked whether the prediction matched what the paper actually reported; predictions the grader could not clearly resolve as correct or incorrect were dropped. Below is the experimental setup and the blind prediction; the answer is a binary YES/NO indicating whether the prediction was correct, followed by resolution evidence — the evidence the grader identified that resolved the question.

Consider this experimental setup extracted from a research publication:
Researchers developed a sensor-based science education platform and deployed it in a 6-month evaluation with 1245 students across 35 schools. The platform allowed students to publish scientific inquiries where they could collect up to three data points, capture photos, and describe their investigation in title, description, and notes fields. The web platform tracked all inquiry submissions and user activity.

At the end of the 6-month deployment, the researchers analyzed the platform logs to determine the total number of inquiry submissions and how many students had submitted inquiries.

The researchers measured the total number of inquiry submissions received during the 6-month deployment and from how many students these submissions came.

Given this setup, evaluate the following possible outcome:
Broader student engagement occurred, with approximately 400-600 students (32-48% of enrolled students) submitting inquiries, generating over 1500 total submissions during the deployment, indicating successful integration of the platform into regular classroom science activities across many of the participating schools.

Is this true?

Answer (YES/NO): NO